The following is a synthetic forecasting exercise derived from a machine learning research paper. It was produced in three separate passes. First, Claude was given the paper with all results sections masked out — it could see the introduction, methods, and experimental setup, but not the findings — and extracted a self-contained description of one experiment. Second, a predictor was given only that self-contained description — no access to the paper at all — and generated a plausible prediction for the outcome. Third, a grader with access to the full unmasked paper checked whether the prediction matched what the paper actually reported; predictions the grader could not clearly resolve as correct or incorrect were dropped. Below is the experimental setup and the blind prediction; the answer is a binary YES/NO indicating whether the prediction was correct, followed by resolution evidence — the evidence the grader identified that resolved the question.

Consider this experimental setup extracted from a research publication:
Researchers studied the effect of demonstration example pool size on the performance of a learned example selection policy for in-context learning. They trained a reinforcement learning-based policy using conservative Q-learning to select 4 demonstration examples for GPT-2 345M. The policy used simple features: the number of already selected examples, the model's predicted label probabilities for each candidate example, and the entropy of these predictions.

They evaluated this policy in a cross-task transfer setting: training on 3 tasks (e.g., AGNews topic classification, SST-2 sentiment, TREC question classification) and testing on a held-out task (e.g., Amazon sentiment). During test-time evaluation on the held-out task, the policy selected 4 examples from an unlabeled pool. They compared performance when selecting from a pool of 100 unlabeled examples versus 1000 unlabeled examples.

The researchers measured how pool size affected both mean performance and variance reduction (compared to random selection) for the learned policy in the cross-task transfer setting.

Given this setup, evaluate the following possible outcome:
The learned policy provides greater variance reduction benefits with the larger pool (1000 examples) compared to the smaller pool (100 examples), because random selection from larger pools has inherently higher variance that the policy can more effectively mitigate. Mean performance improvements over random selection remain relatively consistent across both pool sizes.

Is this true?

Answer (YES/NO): NO